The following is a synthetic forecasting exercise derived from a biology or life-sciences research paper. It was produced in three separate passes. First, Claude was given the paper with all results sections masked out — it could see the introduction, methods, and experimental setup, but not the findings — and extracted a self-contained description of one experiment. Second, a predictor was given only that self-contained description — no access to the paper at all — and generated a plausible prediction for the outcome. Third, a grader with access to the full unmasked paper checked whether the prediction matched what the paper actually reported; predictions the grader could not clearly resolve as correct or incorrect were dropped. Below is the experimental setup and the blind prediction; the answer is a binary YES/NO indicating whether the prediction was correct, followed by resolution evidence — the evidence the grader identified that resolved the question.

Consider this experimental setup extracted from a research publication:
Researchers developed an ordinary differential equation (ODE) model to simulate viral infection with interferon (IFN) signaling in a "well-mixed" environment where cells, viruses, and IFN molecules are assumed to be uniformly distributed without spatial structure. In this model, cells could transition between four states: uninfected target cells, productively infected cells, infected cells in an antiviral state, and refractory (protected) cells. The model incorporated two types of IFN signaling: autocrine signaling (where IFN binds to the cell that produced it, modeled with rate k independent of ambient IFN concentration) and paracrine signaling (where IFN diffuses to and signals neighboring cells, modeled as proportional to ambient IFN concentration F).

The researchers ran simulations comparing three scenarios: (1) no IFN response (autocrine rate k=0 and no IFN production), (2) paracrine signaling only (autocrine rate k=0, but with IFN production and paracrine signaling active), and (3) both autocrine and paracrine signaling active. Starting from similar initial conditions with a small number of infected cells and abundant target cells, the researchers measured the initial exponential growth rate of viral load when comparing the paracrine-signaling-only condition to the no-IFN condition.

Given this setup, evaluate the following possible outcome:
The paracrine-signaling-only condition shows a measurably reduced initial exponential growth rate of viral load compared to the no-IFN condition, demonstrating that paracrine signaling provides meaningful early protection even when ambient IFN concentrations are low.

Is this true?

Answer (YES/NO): NO